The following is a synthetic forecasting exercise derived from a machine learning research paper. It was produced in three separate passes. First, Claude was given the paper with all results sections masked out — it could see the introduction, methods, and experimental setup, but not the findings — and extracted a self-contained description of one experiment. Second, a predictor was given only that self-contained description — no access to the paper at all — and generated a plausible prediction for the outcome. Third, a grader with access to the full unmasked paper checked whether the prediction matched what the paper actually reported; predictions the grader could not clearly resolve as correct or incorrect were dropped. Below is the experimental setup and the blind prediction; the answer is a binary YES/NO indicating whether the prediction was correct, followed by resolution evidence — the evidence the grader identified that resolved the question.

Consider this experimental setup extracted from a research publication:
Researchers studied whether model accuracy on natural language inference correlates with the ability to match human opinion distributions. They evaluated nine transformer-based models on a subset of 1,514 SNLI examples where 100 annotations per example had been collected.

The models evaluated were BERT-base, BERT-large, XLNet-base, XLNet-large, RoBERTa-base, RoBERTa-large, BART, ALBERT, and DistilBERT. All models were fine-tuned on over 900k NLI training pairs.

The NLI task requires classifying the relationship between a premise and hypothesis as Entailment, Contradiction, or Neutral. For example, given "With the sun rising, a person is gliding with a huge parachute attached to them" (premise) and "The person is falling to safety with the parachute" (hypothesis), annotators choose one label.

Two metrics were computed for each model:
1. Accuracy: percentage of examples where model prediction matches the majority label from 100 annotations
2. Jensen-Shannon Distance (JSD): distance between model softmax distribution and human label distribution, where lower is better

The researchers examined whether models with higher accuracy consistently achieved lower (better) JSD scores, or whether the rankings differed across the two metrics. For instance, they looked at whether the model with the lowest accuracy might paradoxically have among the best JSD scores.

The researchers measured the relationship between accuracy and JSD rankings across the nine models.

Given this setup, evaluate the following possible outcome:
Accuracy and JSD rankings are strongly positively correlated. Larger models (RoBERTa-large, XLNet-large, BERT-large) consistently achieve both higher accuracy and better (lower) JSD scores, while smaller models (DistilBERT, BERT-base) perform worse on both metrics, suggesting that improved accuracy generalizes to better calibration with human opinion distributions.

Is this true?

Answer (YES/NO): NO